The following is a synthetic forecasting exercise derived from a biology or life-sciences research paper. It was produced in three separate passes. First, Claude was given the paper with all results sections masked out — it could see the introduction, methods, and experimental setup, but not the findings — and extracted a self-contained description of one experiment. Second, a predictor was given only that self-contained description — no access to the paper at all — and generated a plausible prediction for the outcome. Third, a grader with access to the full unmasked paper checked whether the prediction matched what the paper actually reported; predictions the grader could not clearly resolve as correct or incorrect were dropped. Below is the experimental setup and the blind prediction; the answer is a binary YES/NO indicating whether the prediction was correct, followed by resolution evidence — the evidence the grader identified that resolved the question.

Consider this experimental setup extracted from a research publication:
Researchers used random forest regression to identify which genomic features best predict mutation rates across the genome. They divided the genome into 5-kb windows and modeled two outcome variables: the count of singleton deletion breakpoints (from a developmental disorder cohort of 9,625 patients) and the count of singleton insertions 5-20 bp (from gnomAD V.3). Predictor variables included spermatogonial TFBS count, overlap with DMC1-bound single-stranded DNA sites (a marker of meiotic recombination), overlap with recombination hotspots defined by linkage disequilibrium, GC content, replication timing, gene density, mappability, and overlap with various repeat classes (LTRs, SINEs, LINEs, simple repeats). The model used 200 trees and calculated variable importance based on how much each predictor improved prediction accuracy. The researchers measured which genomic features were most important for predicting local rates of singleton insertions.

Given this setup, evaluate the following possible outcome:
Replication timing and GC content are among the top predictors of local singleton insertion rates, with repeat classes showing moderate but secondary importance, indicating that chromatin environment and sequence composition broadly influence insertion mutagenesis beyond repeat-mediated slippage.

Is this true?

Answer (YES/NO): NO